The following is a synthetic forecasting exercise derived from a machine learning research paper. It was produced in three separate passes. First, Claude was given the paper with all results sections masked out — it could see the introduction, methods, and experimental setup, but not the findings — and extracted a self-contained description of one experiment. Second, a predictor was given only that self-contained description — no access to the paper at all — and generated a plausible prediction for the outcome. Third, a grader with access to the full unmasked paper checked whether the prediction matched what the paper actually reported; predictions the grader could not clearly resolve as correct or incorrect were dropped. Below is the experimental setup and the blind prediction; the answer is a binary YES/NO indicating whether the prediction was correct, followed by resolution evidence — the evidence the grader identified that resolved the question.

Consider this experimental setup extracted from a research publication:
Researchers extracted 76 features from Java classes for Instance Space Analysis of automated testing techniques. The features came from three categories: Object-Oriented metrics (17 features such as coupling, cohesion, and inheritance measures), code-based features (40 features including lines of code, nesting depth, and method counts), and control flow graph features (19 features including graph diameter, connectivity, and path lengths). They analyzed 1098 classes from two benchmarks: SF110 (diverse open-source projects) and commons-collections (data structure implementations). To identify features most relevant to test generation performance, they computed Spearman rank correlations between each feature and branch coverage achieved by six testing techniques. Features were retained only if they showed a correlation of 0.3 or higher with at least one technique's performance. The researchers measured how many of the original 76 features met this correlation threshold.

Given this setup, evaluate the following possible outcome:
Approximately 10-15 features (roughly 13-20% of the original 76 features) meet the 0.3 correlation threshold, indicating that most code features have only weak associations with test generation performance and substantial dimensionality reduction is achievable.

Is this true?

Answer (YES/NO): NO